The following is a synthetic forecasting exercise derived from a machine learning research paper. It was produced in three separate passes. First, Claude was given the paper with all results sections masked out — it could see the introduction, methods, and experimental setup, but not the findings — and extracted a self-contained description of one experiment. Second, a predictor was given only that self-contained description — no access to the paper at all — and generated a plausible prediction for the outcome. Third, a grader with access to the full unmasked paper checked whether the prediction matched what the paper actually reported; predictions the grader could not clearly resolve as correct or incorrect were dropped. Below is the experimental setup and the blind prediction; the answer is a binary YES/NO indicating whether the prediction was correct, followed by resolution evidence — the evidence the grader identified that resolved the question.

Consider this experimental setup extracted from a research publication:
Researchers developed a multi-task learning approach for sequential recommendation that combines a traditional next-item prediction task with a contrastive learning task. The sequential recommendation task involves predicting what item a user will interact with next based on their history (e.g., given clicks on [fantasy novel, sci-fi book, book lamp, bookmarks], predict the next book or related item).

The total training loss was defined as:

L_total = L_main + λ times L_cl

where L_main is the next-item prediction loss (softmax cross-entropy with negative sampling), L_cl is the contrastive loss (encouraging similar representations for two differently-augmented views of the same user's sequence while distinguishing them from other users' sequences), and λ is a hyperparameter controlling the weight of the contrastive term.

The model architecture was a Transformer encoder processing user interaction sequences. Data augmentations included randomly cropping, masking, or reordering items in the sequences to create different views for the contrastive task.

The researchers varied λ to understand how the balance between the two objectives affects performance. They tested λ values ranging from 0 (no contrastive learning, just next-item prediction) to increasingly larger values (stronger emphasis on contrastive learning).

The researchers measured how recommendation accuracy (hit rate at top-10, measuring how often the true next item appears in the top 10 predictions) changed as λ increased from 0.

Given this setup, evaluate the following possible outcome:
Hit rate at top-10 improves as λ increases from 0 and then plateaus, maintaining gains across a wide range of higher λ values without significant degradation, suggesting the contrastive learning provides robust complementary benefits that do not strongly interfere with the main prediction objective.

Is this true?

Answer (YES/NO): NO